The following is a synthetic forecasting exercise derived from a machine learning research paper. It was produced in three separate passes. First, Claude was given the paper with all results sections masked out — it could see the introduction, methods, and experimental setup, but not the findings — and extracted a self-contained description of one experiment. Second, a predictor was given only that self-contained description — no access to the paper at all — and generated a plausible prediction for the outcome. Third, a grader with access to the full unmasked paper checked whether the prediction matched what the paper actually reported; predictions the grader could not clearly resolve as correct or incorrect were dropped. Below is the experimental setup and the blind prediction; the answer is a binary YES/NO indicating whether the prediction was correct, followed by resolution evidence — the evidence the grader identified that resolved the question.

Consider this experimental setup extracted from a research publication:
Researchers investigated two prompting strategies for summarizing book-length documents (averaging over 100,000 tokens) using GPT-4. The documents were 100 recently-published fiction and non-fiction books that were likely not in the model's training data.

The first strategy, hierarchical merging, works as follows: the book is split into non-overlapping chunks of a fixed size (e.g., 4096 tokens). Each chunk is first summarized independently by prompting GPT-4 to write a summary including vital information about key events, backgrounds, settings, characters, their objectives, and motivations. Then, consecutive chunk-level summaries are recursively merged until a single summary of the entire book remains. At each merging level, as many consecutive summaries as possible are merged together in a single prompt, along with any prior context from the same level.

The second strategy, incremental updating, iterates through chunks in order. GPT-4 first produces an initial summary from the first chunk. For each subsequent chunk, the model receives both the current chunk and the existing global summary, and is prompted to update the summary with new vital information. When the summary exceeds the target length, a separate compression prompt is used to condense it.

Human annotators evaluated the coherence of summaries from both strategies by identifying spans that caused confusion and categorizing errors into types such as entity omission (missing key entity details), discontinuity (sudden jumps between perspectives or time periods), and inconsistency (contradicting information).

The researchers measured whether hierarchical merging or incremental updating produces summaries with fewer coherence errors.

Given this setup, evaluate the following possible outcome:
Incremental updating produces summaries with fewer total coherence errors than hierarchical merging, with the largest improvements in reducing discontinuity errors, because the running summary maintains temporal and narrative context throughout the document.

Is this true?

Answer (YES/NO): NO